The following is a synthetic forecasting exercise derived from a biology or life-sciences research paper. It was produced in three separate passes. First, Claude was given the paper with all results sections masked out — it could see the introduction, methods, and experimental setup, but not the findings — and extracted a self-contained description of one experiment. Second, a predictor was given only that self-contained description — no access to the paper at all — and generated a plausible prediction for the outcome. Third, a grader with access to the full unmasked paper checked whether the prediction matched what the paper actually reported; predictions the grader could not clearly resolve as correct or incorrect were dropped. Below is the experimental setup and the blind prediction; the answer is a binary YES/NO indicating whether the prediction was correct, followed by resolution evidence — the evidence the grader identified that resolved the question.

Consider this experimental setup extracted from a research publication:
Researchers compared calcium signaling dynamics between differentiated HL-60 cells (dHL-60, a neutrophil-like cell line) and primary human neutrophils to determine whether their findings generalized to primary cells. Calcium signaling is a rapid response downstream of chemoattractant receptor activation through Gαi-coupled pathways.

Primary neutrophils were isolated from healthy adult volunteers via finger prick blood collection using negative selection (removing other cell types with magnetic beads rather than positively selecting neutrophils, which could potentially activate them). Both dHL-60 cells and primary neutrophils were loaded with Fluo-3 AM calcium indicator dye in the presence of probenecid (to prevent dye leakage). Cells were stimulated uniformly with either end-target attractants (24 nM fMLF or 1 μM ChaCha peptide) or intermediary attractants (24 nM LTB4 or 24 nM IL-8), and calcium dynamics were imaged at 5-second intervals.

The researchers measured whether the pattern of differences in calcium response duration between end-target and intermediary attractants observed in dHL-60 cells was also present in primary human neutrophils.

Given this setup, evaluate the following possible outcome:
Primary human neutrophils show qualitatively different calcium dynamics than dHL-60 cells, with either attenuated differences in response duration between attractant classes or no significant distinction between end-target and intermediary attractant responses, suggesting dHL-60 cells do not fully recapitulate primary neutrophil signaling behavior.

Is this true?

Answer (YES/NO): NO